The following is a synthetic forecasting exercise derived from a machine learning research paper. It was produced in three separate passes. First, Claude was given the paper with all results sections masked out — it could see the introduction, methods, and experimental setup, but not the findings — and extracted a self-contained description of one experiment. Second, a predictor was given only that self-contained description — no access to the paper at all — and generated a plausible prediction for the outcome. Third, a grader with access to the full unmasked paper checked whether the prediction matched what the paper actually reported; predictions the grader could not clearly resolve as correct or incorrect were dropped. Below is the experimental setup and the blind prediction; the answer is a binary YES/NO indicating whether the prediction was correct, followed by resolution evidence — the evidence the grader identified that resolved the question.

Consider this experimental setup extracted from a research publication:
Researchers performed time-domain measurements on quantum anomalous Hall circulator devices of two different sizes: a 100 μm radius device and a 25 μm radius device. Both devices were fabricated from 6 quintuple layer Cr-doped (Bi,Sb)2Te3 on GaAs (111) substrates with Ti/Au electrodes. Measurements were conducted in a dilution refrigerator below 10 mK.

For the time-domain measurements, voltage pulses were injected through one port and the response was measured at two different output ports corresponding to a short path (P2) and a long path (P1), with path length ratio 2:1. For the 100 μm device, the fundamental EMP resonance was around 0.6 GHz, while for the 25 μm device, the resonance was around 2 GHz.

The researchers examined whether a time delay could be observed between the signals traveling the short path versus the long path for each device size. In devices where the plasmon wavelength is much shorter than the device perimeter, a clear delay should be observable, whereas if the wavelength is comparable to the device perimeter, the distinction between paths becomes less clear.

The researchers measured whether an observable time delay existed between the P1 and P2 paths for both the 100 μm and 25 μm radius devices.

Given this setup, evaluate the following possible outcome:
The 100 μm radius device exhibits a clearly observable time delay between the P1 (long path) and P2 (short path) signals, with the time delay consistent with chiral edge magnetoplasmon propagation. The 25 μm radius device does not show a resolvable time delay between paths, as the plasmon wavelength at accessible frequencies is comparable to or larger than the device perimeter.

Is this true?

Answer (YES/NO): NO